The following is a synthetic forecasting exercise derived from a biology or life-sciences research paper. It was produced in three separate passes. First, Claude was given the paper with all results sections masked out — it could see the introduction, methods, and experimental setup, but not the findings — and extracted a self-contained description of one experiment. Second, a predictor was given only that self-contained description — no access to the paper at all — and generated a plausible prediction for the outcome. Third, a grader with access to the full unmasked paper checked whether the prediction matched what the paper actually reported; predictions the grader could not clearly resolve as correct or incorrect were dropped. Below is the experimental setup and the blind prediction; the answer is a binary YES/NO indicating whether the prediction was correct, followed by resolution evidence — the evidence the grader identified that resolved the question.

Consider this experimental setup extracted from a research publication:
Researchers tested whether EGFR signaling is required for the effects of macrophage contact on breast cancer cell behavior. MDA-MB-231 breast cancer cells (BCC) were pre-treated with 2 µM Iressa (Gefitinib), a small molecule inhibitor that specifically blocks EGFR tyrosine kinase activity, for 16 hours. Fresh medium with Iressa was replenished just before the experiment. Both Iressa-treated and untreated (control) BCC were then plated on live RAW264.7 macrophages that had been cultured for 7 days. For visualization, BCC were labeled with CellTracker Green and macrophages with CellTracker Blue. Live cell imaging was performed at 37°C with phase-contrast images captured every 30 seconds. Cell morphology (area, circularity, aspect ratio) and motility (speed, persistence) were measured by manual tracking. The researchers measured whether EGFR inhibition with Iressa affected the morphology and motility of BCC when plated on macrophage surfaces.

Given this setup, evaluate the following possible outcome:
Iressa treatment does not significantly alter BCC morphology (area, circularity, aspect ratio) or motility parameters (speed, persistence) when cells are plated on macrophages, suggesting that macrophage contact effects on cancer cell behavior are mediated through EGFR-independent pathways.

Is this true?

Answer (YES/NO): NO